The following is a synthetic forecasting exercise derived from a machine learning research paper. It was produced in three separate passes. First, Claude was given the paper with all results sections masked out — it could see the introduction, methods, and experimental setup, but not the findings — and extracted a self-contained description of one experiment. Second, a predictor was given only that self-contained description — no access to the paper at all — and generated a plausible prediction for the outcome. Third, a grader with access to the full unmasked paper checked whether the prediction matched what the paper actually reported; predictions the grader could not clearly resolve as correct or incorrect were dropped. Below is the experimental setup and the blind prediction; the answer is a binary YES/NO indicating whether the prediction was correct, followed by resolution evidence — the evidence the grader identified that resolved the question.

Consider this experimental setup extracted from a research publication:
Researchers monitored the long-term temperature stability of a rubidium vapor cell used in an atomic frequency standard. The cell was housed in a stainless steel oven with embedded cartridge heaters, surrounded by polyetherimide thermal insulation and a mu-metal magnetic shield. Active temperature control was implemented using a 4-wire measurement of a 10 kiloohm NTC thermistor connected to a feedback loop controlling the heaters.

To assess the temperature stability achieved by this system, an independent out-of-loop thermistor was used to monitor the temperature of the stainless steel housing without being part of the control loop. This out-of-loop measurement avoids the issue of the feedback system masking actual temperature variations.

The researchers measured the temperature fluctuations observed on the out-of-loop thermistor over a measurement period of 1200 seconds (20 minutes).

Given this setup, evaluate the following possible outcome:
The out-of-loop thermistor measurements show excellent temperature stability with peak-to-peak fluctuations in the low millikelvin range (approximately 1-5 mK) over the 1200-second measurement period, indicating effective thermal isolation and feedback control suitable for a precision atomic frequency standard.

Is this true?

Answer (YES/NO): YES